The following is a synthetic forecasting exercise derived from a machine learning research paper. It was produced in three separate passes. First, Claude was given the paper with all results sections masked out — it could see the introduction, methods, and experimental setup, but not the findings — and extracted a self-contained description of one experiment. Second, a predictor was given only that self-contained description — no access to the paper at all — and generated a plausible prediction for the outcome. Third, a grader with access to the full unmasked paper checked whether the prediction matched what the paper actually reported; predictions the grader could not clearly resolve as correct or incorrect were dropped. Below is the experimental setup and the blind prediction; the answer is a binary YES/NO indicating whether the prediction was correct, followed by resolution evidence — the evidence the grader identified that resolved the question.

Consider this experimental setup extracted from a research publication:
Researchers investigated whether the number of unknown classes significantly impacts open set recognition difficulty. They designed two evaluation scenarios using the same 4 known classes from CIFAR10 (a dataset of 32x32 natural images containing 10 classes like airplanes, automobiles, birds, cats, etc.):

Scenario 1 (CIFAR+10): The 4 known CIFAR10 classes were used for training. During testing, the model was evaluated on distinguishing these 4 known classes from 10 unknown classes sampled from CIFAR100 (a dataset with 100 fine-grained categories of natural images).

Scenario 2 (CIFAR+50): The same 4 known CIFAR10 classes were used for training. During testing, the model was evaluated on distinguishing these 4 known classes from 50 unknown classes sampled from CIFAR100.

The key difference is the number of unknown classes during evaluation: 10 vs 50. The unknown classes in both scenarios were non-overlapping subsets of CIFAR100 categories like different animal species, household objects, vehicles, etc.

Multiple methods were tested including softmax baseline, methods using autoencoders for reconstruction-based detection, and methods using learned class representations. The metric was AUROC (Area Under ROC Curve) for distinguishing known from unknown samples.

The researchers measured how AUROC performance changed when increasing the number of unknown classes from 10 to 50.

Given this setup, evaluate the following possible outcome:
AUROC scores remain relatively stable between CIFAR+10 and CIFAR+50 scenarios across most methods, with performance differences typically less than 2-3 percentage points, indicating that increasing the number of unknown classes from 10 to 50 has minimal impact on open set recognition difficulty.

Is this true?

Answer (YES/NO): YES